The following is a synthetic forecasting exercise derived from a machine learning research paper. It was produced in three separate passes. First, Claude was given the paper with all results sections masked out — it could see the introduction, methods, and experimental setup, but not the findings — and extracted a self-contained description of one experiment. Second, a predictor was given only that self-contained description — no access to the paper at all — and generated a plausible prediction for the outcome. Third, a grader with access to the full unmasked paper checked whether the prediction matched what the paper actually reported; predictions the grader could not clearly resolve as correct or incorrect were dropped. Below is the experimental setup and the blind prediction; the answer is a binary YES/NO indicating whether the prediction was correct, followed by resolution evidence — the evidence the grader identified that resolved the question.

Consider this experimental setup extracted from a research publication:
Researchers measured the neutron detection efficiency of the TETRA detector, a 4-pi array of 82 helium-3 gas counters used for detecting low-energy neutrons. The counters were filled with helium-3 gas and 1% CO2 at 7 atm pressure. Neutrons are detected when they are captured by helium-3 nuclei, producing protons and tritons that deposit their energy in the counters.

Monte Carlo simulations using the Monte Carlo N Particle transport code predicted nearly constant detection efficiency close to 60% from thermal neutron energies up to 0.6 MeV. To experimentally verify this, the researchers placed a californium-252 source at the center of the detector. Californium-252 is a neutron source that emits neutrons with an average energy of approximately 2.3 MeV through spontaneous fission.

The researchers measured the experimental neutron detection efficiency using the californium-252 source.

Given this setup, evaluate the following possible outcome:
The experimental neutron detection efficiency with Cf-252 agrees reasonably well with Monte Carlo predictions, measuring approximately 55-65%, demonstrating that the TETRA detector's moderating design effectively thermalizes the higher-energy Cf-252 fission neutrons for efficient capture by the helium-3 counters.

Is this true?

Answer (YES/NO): NO